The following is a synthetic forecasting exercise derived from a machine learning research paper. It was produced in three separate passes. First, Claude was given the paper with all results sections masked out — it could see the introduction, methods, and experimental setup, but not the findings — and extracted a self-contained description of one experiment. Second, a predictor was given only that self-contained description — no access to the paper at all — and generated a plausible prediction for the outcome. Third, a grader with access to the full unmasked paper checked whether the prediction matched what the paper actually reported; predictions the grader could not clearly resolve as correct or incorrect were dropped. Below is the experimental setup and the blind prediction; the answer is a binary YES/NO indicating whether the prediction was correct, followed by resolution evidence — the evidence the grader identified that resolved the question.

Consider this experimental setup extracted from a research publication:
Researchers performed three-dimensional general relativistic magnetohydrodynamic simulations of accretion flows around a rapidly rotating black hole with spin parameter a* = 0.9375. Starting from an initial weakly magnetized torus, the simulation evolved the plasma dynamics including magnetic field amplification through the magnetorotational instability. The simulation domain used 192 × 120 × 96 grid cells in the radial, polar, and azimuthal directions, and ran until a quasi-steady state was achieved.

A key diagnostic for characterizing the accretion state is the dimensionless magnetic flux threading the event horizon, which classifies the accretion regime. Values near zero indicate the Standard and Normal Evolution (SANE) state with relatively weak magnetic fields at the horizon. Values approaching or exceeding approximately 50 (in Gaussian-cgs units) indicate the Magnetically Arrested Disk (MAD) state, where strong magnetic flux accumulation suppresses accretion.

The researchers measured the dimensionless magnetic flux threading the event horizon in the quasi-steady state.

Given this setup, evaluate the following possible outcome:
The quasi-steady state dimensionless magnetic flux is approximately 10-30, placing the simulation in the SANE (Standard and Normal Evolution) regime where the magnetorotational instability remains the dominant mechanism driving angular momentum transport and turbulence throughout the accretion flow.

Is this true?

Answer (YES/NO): NO